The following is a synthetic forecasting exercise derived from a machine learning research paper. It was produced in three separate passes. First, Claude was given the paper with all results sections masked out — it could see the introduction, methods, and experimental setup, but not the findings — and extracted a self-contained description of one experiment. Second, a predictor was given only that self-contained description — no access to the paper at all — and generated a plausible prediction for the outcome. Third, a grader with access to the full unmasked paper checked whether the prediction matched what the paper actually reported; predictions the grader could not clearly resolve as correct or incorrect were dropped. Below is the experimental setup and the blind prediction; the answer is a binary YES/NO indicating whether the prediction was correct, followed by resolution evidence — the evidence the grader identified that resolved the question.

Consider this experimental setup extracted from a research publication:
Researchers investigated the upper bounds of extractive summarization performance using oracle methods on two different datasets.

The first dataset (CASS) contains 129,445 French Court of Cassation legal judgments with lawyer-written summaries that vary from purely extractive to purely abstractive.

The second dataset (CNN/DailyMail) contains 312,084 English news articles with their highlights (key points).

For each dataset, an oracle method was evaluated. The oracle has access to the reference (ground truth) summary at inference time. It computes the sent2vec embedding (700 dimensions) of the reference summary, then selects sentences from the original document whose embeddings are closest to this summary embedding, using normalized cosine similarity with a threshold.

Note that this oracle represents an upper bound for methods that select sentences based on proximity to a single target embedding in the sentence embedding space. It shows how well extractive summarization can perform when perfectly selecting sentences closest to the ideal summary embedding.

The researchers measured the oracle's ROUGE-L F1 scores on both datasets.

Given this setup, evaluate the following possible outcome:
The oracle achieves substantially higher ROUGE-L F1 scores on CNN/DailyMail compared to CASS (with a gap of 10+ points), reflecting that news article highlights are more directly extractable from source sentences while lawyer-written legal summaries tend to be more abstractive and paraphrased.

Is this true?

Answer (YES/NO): NO